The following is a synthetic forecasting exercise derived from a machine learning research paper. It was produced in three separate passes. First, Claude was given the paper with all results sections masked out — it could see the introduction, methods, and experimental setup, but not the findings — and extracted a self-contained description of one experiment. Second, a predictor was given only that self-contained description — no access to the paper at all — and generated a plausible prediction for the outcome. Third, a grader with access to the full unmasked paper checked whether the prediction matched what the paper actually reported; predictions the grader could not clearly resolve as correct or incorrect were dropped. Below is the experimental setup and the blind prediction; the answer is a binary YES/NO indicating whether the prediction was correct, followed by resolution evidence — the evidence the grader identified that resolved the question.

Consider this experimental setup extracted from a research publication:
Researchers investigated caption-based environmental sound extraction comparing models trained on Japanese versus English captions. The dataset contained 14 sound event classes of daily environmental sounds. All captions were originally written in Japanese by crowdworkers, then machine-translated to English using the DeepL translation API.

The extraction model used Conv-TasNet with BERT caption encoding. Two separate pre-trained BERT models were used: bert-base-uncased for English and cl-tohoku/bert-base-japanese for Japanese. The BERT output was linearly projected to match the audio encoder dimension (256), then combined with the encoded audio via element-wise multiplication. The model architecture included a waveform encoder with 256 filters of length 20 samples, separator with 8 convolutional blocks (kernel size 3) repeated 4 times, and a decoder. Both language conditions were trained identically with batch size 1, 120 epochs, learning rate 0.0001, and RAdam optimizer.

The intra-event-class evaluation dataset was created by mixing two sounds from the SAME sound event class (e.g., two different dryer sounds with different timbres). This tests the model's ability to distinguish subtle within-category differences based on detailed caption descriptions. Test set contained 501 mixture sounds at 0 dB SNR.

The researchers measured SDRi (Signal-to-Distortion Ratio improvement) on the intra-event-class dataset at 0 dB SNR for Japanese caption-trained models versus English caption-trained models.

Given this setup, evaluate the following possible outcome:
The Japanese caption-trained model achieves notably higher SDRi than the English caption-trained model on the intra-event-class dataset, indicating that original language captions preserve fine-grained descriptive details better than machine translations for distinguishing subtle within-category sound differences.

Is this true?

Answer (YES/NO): NO